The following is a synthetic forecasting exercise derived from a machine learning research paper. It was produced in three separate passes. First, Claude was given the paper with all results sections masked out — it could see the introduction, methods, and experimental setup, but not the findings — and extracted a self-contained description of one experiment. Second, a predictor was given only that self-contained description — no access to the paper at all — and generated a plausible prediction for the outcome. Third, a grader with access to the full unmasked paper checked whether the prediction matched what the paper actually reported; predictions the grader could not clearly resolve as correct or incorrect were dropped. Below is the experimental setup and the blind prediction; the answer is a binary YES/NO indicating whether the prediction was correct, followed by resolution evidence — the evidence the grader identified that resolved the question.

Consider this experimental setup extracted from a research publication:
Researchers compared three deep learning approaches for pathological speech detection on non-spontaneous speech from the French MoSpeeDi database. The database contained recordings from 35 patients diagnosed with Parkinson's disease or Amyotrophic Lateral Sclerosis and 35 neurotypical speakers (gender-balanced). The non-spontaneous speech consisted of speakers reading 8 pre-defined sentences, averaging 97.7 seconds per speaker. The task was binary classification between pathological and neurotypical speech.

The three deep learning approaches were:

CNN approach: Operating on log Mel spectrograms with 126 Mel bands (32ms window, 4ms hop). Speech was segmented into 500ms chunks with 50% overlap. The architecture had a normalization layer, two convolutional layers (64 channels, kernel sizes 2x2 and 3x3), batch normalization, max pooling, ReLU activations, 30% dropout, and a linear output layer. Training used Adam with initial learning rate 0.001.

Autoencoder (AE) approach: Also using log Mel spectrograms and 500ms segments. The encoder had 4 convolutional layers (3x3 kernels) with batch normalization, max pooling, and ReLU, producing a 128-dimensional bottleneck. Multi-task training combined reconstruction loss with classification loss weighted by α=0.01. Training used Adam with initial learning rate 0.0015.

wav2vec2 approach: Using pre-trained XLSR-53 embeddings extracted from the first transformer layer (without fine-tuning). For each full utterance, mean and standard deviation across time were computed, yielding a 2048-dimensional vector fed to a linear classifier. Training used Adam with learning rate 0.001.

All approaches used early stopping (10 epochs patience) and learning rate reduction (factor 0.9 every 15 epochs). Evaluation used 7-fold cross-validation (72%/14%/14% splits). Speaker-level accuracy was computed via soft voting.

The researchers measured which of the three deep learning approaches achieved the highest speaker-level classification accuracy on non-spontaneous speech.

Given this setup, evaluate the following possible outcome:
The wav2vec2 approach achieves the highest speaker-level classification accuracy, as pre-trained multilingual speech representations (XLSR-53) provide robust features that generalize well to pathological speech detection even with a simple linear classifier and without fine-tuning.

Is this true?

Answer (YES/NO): NO